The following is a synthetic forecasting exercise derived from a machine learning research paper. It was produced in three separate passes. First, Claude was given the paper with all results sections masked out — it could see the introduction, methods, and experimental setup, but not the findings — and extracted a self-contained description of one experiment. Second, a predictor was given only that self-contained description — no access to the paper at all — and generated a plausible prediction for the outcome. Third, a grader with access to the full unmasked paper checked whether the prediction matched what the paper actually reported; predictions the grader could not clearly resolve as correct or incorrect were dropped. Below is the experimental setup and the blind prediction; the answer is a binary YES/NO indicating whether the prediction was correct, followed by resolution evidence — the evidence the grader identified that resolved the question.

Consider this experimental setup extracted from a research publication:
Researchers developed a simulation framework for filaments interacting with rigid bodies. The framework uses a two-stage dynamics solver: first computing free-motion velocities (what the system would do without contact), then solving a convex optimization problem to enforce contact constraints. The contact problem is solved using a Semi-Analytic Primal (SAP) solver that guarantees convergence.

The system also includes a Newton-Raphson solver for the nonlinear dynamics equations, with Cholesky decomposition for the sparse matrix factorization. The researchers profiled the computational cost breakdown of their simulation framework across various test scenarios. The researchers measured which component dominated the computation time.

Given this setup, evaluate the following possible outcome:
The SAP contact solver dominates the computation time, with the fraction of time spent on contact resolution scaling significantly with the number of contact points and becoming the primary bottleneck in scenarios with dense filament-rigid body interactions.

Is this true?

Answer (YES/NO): NO